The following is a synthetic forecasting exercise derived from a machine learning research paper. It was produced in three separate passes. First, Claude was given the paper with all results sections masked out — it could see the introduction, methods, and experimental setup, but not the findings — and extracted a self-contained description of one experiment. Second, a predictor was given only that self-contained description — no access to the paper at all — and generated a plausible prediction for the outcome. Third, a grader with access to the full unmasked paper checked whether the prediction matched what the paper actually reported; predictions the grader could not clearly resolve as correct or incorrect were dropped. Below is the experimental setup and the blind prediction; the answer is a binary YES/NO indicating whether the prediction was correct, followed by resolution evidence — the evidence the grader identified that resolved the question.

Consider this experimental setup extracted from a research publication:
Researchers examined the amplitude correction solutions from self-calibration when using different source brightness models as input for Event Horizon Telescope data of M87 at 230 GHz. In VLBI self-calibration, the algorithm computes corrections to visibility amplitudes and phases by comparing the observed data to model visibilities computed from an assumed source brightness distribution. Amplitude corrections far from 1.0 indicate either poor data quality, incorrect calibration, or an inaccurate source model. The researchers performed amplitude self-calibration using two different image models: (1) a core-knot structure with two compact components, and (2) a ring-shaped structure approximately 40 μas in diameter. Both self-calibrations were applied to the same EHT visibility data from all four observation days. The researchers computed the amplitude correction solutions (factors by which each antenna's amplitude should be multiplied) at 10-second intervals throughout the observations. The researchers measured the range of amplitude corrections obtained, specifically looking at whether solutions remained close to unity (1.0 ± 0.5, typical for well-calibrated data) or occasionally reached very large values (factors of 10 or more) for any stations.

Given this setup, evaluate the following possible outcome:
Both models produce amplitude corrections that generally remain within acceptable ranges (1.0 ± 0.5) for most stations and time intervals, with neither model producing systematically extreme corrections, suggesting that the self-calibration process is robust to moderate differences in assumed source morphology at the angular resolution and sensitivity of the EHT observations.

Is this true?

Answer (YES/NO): NO